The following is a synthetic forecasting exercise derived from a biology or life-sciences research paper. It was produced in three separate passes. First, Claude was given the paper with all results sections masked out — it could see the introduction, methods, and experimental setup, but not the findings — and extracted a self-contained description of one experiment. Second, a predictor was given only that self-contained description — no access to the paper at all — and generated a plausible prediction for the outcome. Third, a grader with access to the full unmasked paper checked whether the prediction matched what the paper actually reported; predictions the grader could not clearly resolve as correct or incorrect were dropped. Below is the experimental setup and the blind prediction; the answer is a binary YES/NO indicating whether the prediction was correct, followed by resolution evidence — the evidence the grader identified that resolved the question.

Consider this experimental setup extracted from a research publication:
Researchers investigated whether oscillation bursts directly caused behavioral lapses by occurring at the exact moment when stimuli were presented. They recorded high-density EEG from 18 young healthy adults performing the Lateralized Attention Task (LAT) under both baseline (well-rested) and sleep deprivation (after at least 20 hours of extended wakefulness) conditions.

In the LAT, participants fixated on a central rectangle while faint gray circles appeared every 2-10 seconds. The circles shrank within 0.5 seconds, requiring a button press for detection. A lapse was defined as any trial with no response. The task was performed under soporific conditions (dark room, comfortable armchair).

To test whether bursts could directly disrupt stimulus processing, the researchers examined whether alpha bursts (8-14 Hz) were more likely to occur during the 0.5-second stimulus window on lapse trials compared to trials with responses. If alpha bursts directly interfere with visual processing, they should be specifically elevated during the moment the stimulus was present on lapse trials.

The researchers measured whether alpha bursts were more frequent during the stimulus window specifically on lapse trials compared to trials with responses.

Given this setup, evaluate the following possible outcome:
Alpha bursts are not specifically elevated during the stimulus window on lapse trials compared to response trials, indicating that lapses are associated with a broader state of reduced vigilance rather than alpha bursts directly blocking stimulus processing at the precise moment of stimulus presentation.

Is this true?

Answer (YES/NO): YES